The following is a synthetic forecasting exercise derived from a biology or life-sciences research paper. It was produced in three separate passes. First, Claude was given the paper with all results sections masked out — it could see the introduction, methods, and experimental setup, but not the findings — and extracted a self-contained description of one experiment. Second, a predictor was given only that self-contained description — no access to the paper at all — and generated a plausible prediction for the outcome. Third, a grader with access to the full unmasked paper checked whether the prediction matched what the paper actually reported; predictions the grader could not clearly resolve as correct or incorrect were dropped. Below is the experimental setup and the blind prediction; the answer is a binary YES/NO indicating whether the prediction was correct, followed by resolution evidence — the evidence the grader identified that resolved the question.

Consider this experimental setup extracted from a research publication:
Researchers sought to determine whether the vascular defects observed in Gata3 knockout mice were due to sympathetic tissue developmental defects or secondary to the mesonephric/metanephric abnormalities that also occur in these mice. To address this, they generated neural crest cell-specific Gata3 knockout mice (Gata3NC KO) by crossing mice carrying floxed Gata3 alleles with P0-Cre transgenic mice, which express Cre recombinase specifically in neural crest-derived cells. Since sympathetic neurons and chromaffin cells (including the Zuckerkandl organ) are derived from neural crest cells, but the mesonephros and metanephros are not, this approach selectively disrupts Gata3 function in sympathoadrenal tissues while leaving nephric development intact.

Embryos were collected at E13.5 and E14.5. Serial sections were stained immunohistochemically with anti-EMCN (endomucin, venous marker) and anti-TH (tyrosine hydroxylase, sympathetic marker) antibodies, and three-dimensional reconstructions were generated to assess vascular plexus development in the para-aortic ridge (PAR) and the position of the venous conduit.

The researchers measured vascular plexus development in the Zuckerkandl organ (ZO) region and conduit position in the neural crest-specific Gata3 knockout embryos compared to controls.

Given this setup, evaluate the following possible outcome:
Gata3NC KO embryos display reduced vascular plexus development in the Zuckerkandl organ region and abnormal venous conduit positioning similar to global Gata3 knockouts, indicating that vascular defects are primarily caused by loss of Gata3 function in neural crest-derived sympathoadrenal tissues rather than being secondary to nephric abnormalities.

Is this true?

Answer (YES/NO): YES